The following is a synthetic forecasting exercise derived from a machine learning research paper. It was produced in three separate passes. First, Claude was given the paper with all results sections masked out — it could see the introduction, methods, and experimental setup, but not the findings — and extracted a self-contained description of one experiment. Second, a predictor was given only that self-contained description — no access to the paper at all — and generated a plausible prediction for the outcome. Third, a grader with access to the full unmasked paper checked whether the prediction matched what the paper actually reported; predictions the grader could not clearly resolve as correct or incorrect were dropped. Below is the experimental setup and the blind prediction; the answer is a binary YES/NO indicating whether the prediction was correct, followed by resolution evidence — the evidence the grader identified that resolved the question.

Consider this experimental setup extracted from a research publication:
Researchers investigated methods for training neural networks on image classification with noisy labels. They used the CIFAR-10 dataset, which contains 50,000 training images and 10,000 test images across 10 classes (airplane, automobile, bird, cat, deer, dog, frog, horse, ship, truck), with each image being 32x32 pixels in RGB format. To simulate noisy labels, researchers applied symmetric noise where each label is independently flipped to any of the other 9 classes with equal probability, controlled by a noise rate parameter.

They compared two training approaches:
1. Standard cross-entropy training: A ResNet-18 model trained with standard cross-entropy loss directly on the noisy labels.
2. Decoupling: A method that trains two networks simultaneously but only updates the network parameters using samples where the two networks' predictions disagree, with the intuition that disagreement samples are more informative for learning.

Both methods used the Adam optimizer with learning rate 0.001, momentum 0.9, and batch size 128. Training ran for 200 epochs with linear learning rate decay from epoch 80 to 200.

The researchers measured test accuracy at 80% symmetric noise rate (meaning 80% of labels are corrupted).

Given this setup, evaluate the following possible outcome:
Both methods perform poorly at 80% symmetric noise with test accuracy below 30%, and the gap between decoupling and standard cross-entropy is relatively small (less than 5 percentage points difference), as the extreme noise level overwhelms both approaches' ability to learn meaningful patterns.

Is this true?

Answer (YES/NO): YES